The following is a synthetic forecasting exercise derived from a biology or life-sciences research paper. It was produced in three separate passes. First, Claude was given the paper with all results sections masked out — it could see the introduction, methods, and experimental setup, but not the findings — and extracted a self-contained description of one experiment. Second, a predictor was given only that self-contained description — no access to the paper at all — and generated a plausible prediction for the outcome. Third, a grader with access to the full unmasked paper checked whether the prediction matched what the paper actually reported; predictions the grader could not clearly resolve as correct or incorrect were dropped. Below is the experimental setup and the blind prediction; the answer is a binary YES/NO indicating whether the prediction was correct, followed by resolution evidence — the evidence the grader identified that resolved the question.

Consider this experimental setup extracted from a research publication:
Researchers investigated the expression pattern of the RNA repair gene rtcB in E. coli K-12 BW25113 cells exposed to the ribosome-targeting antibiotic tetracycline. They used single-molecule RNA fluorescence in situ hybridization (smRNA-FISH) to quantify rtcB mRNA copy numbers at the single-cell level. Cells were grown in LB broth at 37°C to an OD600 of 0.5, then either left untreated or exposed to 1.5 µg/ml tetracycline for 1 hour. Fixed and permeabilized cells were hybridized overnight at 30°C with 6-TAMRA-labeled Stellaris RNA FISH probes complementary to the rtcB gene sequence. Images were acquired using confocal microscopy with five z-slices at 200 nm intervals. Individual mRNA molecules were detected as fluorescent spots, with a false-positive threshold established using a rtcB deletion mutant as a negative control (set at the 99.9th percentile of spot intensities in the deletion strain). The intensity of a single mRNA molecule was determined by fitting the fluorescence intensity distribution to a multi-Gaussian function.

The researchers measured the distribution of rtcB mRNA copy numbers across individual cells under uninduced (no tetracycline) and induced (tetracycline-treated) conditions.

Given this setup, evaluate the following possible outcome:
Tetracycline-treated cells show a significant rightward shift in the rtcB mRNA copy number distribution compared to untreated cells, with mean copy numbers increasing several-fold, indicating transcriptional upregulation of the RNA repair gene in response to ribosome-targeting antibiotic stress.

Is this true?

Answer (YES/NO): NO